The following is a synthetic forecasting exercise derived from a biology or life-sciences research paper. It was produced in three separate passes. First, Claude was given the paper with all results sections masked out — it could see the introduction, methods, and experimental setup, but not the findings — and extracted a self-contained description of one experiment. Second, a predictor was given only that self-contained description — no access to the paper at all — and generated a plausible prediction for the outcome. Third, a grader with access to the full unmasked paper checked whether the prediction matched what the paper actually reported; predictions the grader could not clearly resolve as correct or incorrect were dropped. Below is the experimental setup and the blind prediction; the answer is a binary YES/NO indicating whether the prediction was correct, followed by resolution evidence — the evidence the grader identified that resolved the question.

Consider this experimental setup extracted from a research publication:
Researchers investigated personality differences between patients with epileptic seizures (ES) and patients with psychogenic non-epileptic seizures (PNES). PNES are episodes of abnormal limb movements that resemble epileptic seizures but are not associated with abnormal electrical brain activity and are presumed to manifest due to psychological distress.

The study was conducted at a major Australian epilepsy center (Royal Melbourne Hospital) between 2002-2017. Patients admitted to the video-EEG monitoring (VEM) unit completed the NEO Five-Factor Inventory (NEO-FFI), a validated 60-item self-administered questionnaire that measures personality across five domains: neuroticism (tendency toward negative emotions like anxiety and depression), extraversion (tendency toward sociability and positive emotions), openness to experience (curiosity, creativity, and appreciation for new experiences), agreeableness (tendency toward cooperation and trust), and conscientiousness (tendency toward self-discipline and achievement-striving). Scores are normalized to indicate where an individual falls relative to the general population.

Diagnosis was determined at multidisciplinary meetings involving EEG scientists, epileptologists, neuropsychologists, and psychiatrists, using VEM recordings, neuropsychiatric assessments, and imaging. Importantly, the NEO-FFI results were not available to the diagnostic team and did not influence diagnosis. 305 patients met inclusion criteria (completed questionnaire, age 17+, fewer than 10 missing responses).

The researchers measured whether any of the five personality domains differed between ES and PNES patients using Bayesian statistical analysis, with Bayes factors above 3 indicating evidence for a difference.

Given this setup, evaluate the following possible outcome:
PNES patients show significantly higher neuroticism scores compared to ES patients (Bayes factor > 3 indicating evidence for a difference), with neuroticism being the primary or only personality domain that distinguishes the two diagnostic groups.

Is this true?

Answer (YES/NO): NO